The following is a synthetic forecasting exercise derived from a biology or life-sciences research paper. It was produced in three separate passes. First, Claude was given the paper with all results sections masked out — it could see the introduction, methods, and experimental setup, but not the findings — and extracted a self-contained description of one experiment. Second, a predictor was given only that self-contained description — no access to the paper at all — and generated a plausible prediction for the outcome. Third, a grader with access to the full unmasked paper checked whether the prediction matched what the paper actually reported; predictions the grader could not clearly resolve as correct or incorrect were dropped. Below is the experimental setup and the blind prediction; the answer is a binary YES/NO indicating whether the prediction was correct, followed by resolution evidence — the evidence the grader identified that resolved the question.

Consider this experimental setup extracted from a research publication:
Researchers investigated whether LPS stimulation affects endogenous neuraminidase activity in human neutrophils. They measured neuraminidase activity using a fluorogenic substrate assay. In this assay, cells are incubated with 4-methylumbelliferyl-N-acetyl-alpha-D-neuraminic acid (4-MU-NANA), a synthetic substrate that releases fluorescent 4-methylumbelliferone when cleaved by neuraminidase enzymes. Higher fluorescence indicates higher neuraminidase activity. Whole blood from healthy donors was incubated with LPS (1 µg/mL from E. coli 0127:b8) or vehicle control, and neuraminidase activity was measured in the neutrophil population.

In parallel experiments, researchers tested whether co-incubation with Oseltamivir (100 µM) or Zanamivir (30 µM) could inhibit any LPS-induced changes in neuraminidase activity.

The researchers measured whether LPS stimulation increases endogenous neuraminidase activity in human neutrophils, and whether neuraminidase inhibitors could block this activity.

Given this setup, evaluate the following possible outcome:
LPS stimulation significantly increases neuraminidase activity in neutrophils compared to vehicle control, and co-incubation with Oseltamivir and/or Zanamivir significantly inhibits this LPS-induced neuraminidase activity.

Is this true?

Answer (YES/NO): YES